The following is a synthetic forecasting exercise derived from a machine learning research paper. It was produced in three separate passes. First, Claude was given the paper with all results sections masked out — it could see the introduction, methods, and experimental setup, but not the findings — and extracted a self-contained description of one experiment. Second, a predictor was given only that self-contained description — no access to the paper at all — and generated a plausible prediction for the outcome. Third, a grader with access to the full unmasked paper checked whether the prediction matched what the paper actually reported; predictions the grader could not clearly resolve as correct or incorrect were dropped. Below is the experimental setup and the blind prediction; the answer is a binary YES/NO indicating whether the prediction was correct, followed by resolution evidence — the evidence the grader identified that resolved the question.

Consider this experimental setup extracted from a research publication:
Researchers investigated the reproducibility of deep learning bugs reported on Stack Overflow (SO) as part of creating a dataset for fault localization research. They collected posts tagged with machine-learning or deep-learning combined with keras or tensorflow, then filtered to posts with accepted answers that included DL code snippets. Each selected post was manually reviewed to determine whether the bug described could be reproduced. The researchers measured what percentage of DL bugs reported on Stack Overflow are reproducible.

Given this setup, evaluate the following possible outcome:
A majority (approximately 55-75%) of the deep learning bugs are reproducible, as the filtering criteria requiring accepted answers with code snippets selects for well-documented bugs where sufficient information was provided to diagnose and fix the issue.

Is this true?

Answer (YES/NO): NO